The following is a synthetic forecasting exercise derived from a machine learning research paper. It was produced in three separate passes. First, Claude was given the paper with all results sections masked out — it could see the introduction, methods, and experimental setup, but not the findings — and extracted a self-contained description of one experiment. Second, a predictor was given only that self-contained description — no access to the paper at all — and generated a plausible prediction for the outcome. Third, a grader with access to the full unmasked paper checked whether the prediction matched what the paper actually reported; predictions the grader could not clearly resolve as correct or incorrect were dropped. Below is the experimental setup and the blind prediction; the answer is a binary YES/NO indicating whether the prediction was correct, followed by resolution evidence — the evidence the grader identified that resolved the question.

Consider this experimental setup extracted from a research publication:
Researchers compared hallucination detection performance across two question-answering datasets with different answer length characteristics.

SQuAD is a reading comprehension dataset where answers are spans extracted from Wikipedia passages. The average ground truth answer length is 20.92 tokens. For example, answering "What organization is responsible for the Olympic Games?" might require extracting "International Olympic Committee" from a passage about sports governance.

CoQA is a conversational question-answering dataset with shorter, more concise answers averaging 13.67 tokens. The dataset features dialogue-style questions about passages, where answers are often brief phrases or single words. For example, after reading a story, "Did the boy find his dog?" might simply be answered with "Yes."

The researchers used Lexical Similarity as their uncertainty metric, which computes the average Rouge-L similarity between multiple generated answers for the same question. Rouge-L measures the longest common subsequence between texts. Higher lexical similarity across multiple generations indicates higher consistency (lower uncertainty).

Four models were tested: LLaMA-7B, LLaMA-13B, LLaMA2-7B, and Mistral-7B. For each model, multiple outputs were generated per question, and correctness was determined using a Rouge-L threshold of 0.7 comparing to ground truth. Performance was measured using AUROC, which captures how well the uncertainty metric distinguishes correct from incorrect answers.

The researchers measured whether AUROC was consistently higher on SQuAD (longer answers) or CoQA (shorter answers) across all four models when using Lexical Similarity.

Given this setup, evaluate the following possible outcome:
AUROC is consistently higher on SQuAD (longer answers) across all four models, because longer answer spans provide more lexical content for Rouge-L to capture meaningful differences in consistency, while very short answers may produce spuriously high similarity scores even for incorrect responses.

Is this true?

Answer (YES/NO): NO